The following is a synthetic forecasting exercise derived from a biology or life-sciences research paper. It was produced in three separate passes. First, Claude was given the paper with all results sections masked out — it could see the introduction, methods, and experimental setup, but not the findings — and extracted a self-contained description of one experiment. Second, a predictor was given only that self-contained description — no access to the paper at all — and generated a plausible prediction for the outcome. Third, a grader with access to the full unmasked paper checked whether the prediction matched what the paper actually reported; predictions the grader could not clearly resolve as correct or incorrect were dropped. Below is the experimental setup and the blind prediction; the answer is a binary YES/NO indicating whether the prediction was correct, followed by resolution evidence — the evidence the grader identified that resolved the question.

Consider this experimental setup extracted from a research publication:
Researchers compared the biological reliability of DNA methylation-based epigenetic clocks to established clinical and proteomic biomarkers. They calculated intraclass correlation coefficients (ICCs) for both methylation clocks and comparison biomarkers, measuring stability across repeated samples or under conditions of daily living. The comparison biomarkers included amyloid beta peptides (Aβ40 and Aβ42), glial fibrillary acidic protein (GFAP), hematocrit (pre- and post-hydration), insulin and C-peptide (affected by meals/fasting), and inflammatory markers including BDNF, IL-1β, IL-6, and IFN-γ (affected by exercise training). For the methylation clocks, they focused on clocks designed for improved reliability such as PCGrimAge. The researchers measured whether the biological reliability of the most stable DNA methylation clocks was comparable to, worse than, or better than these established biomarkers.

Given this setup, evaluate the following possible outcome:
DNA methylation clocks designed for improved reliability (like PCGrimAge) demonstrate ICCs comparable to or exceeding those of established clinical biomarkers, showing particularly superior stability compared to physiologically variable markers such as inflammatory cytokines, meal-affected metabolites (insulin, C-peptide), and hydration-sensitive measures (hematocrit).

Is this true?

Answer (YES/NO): NO